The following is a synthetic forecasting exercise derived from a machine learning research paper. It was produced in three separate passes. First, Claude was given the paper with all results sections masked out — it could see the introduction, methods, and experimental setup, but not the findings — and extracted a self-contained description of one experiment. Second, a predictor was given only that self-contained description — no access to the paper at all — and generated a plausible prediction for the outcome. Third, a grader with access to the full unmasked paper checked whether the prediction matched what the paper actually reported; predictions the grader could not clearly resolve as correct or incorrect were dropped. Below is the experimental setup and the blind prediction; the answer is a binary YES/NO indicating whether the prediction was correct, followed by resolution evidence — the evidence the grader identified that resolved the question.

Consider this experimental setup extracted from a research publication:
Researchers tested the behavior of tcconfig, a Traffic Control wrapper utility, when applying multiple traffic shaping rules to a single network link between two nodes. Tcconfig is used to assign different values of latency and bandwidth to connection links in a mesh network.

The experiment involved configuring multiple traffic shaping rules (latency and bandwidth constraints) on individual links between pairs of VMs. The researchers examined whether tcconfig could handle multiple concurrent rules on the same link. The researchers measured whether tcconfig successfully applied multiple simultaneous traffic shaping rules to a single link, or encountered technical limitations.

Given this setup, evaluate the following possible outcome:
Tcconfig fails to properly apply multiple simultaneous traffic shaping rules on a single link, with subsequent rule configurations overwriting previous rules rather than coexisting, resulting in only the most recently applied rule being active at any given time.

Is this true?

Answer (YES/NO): NO